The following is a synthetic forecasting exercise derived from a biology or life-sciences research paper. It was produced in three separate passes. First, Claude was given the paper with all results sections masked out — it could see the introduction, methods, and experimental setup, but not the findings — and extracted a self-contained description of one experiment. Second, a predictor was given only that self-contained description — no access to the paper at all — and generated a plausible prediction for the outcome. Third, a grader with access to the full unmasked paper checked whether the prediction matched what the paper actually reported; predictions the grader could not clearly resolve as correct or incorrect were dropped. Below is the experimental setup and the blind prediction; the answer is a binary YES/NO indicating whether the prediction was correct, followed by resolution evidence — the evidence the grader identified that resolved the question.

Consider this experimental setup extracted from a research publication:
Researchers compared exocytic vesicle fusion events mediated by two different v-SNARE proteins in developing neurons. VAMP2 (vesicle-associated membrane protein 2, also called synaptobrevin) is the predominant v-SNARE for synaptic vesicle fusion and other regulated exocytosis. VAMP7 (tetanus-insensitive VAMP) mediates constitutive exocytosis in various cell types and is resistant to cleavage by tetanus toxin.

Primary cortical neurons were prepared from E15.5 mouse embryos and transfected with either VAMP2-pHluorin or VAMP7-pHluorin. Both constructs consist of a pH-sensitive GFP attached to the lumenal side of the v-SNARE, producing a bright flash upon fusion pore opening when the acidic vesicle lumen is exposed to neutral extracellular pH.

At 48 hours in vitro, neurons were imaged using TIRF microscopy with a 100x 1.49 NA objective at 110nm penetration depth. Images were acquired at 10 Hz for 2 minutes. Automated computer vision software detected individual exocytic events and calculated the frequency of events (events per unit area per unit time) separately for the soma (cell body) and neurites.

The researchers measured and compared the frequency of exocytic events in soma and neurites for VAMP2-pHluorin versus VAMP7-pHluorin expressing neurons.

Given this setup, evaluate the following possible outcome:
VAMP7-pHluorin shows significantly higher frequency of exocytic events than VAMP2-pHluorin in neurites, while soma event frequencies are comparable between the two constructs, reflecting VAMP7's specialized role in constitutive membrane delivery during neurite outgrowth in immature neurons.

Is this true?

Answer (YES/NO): NO